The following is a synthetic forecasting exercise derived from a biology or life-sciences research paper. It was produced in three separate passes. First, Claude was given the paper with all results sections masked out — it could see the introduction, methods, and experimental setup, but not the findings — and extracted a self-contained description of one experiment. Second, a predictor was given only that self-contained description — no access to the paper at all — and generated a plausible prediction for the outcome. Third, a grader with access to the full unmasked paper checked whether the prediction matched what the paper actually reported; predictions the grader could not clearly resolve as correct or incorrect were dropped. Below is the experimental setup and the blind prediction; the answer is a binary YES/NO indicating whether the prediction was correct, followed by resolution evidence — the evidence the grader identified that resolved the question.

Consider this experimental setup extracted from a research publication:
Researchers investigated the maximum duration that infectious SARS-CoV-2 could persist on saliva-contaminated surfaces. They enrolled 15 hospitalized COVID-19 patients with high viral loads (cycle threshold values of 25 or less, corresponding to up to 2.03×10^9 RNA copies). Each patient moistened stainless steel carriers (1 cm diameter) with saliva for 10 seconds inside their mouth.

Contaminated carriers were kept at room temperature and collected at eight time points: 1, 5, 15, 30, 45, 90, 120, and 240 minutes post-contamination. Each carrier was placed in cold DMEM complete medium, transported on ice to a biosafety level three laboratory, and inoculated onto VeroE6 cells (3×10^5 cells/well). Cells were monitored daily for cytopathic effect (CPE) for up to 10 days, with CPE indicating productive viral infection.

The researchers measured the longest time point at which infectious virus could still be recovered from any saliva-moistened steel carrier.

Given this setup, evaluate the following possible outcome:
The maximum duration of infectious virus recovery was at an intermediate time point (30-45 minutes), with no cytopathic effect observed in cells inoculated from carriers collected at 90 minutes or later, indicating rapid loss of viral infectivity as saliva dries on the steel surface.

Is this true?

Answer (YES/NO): NO